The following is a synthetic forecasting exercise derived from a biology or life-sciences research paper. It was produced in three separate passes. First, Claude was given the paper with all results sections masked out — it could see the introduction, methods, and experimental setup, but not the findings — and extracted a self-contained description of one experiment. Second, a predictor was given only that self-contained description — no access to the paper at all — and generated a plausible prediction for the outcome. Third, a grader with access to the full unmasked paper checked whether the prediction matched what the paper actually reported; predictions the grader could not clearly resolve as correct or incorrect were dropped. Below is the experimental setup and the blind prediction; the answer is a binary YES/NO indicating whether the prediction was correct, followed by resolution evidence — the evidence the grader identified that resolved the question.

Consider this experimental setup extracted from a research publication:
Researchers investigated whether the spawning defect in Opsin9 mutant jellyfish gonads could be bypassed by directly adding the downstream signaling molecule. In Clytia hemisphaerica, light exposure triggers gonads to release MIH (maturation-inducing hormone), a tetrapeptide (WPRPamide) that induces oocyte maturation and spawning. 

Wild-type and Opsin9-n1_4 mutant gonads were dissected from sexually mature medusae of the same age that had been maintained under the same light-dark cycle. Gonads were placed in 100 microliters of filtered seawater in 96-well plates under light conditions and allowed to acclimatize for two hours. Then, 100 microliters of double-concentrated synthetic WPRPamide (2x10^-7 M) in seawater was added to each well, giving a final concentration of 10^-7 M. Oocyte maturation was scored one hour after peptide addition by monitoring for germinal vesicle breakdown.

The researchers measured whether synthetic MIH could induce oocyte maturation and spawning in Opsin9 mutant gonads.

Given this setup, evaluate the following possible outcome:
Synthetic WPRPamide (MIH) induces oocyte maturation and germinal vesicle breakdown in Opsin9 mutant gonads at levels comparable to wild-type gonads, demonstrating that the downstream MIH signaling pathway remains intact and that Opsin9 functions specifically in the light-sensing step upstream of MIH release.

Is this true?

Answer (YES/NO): YES